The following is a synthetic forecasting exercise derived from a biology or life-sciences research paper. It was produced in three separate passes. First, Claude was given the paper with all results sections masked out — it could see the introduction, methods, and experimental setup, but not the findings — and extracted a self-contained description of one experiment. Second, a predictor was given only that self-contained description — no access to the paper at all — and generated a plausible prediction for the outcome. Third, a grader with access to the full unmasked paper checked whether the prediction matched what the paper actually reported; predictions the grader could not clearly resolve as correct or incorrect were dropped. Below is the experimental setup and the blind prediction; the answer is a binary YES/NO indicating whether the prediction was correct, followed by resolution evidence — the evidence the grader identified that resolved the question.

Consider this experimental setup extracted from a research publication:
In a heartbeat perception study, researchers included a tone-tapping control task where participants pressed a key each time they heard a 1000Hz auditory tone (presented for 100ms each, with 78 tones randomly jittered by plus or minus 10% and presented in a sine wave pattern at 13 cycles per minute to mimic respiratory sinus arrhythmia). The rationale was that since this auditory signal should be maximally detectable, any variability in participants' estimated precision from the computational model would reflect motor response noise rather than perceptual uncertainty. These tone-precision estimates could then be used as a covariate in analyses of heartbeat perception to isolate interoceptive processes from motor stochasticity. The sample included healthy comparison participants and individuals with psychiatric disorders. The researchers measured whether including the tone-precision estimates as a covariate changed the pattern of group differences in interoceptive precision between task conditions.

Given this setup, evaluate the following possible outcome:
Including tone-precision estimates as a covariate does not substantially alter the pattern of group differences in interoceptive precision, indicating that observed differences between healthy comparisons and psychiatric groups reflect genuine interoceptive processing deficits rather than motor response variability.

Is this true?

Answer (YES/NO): YES